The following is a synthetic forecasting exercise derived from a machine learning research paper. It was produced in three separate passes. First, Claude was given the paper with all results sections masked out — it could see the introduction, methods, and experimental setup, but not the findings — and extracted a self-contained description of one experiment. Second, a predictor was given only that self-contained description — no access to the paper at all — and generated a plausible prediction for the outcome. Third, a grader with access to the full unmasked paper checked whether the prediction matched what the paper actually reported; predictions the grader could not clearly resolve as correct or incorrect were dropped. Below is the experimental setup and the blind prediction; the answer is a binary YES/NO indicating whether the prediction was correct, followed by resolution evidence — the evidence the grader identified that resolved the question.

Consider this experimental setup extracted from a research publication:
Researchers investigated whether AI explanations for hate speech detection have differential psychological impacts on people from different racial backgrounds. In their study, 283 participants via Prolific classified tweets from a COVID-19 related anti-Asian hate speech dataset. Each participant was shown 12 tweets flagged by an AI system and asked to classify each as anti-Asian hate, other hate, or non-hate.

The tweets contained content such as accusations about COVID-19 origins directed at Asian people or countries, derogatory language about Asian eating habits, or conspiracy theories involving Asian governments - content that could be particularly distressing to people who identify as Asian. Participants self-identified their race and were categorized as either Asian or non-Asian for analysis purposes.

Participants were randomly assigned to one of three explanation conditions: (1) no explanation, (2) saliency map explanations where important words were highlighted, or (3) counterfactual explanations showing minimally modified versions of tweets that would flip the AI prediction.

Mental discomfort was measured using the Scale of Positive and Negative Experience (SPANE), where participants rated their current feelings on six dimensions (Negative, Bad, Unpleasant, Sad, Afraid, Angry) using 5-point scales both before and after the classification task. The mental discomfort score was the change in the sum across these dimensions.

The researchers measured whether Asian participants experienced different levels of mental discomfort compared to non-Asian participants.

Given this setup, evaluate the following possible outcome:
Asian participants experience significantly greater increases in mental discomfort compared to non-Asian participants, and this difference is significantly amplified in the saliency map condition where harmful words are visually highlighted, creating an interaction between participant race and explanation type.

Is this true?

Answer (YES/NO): NO